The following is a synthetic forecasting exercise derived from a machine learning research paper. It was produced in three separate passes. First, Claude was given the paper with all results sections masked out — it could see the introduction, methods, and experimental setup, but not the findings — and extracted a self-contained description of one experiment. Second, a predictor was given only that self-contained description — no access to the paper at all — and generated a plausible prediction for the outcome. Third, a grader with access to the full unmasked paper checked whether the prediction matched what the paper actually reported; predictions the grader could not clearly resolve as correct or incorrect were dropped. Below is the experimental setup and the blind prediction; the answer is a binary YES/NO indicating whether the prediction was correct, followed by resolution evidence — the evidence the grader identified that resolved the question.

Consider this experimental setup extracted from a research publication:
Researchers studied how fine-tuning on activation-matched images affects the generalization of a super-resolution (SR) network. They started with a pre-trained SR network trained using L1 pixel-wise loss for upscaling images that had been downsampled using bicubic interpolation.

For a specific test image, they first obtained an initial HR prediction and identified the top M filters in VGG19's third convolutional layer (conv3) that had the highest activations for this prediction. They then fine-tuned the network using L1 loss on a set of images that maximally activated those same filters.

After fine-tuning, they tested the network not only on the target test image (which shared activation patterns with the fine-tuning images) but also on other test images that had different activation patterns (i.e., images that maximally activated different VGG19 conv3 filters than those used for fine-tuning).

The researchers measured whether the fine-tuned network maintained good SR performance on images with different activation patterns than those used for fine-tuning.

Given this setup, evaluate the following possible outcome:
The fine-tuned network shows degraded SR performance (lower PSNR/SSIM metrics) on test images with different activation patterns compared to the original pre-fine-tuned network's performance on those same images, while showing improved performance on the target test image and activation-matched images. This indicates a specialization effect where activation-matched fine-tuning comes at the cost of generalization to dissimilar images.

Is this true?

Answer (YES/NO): YES